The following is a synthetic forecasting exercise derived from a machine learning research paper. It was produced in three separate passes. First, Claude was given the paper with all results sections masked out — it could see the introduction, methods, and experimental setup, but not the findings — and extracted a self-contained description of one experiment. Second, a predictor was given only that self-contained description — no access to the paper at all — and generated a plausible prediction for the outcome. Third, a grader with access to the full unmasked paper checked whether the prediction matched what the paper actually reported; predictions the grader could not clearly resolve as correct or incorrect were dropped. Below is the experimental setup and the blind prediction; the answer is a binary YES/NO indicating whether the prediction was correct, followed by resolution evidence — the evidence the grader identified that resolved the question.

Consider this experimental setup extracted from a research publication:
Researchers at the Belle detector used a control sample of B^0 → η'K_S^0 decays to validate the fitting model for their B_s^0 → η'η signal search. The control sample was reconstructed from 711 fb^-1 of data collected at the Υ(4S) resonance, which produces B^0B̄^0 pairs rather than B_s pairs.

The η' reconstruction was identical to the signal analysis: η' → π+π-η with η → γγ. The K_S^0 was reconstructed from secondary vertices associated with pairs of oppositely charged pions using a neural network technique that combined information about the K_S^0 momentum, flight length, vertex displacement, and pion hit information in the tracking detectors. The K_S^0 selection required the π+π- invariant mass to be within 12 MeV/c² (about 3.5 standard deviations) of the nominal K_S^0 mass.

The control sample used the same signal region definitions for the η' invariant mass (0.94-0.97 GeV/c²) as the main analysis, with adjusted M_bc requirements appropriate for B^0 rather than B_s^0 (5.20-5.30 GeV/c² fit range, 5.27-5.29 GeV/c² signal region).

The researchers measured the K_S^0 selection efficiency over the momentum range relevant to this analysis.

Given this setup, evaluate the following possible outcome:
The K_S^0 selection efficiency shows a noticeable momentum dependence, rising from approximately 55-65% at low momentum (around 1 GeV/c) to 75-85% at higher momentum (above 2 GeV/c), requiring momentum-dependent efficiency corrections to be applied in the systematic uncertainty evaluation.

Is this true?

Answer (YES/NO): NO